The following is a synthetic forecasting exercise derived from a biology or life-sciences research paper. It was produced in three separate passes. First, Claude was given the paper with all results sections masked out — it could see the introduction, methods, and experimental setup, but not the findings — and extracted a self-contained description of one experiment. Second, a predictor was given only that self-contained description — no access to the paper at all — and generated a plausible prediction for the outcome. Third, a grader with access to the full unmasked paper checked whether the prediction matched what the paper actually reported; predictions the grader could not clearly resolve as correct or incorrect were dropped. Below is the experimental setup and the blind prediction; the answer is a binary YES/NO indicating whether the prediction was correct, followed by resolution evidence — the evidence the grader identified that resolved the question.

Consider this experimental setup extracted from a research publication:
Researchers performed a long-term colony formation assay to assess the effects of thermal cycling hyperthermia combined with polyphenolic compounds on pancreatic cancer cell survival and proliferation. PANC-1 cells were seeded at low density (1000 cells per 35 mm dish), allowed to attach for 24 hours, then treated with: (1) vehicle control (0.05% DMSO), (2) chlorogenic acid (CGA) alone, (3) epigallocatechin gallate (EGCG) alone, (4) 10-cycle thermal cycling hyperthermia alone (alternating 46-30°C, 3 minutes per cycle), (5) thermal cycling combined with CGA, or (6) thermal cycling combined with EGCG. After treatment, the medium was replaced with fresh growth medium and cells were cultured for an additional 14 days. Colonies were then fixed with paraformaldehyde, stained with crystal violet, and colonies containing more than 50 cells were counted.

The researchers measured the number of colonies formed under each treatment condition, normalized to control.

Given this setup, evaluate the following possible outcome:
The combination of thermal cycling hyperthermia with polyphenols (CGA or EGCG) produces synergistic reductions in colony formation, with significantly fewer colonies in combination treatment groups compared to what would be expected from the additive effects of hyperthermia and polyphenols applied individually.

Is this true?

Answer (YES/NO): YES